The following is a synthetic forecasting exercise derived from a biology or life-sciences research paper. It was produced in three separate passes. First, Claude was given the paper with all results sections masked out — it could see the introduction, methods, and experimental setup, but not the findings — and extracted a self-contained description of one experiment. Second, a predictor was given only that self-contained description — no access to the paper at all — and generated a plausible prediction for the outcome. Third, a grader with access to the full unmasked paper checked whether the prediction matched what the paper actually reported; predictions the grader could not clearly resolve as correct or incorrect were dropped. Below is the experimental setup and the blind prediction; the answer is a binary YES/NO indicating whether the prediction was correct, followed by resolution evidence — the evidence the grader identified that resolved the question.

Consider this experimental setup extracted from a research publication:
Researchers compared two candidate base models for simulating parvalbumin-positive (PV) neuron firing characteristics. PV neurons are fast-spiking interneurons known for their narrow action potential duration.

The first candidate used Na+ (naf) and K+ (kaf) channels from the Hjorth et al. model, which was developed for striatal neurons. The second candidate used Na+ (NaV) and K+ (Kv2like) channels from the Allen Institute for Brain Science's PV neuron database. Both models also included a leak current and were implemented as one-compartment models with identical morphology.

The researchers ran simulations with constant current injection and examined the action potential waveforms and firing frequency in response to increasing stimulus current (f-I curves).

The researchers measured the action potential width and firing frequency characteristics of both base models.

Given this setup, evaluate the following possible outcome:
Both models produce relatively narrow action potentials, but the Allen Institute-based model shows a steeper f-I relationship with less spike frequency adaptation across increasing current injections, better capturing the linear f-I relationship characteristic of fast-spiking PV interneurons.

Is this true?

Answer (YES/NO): NO